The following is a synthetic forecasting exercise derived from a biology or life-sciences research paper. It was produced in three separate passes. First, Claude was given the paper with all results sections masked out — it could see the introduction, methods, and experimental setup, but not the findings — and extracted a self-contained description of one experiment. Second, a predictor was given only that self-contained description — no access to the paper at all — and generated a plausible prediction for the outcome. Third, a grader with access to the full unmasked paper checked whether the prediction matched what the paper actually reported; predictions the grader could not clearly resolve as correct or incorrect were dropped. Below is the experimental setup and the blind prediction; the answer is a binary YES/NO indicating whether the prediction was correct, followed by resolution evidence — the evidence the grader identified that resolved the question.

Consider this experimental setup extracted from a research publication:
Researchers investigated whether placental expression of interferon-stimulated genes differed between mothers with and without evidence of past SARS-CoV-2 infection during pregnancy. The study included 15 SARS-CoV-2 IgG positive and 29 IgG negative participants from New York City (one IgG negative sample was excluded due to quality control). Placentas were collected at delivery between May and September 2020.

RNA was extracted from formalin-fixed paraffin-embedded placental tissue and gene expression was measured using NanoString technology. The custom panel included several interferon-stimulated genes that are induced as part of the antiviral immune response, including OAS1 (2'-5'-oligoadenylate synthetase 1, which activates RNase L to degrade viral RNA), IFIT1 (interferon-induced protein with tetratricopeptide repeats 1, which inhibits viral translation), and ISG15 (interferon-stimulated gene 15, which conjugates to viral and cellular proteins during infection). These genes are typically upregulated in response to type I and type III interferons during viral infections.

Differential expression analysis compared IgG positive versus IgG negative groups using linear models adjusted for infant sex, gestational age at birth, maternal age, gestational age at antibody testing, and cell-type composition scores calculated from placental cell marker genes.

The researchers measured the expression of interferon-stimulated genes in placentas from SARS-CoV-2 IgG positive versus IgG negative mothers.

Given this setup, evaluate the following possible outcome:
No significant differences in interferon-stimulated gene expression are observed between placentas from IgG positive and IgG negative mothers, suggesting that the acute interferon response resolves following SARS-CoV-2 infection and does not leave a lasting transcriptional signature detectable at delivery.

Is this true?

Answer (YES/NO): NO